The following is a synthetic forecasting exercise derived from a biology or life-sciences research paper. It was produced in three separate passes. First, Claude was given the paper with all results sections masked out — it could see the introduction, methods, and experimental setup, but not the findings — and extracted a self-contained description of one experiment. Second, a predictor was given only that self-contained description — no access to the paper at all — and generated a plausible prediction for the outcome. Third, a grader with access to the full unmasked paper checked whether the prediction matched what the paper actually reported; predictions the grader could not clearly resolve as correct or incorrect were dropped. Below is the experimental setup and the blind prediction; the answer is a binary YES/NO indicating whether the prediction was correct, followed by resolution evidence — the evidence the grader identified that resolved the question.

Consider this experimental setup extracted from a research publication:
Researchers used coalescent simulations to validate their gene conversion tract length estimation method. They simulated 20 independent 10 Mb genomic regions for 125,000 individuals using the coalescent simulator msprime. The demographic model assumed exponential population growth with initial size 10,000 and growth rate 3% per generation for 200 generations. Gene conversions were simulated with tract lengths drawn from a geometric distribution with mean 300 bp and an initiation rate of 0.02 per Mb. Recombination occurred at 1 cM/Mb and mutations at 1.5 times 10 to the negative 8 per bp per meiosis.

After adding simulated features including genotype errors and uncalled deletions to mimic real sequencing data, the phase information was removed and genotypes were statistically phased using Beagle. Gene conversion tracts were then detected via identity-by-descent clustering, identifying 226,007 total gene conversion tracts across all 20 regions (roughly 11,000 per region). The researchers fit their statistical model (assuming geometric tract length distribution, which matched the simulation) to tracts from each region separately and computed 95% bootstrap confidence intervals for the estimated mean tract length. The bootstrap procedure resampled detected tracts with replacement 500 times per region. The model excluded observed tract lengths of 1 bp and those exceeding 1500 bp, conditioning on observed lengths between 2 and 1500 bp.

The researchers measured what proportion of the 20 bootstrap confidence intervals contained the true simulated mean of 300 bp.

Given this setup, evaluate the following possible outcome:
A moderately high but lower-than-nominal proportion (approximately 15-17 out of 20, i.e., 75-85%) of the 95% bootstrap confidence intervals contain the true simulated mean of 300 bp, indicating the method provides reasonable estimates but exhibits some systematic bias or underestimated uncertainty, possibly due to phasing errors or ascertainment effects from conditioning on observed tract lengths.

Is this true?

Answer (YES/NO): YES